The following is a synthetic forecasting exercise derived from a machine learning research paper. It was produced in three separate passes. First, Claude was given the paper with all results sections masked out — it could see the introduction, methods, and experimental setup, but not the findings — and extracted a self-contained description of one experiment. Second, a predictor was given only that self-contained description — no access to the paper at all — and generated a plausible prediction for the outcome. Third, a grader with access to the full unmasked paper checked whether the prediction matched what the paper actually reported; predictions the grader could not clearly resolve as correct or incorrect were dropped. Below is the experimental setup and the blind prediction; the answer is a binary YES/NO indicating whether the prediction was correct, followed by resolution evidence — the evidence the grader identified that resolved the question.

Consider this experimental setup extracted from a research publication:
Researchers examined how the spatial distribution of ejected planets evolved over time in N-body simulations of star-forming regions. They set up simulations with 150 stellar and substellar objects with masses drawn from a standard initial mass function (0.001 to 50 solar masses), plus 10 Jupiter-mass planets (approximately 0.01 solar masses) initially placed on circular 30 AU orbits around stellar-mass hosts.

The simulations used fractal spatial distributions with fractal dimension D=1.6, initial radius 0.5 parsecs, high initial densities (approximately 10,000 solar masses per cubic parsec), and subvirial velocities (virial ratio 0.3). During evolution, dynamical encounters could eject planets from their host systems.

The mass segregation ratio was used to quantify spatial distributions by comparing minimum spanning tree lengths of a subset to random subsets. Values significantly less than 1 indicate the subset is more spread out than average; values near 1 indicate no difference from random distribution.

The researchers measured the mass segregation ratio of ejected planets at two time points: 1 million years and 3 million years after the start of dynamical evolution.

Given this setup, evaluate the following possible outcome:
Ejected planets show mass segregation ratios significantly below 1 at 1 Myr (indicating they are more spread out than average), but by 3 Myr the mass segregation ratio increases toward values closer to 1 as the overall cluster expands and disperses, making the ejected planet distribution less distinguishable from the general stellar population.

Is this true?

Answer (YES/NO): NO